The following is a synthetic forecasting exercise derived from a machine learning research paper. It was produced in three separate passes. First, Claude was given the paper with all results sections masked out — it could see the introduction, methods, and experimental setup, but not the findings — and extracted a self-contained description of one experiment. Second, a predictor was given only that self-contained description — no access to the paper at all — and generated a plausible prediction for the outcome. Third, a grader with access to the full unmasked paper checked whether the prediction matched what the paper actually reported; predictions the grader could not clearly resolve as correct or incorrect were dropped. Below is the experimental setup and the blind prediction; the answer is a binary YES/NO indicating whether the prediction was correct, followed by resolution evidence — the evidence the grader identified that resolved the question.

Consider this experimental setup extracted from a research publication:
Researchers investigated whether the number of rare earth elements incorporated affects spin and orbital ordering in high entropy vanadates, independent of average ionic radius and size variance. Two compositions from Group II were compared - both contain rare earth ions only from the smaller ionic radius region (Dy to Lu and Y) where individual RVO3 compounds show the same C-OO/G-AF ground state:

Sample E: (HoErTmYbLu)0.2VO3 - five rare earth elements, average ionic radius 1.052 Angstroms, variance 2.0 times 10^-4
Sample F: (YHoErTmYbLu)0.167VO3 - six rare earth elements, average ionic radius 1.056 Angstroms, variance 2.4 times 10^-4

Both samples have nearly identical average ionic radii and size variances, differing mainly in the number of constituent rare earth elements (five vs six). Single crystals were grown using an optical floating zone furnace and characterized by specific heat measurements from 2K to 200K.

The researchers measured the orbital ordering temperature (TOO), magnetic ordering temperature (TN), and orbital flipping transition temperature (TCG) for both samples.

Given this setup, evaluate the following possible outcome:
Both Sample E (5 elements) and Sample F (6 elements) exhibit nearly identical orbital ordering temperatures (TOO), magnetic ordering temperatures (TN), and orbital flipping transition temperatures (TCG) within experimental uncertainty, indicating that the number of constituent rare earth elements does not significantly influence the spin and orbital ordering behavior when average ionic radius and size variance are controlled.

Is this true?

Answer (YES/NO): YES